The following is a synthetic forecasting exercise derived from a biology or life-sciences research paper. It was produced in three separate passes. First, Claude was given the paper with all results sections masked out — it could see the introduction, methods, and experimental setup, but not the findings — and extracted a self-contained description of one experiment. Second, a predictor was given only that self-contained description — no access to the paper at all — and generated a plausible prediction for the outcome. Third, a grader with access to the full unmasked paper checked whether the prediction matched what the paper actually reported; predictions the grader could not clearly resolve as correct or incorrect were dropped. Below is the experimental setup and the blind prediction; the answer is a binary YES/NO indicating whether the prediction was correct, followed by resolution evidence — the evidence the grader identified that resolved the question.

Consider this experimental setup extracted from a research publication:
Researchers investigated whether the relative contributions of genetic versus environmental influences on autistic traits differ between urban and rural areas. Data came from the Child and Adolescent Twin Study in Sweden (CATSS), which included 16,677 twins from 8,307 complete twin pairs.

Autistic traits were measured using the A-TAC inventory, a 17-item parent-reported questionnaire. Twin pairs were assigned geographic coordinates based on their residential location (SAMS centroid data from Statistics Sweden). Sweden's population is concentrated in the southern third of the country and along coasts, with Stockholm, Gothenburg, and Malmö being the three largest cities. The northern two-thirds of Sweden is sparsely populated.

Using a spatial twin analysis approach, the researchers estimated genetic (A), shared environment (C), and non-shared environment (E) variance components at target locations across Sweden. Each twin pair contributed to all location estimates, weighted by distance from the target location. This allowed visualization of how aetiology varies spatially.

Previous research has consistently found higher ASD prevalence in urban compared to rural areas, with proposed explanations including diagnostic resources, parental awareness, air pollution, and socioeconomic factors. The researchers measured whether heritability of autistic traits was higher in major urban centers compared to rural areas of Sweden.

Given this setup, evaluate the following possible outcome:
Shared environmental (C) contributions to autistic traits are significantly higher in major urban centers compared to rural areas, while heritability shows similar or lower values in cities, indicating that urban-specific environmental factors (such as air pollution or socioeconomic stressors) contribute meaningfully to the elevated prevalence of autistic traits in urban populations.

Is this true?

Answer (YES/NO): NO